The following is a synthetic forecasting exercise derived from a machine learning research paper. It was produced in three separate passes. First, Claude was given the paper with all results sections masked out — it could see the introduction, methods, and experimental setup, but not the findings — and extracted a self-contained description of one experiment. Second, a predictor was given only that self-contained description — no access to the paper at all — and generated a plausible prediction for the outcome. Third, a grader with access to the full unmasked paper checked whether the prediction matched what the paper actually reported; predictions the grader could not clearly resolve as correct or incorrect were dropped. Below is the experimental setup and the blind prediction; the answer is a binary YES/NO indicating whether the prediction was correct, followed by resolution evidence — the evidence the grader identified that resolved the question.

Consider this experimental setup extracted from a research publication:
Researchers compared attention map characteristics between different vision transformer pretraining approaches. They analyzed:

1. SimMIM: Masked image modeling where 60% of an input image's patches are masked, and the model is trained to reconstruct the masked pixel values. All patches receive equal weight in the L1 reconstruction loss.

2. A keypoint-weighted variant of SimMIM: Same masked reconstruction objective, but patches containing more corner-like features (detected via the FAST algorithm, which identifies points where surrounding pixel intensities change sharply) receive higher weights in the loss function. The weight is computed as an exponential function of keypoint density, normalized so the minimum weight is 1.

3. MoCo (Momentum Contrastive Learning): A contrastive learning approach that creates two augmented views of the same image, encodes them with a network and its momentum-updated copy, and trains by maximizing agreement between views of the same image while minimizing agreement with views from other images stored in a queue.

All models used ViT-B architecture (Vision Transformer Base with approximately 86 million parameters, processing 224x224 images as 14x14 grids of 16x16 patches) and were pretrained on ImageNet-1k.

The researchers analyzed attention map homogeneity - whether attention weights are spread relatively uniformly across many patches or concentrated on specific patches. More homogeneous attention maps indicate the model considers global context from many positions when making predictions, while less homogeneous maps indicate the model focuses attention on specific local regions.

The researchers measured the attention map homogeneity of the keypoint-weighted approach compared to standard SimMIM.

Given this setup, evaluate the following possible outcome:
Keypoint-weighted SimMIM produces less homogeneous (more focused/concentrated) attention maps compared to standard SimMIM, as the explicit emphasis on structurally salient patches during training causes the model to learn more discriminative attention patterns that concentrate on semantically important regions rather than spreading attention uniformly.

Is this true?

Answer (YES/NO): NO